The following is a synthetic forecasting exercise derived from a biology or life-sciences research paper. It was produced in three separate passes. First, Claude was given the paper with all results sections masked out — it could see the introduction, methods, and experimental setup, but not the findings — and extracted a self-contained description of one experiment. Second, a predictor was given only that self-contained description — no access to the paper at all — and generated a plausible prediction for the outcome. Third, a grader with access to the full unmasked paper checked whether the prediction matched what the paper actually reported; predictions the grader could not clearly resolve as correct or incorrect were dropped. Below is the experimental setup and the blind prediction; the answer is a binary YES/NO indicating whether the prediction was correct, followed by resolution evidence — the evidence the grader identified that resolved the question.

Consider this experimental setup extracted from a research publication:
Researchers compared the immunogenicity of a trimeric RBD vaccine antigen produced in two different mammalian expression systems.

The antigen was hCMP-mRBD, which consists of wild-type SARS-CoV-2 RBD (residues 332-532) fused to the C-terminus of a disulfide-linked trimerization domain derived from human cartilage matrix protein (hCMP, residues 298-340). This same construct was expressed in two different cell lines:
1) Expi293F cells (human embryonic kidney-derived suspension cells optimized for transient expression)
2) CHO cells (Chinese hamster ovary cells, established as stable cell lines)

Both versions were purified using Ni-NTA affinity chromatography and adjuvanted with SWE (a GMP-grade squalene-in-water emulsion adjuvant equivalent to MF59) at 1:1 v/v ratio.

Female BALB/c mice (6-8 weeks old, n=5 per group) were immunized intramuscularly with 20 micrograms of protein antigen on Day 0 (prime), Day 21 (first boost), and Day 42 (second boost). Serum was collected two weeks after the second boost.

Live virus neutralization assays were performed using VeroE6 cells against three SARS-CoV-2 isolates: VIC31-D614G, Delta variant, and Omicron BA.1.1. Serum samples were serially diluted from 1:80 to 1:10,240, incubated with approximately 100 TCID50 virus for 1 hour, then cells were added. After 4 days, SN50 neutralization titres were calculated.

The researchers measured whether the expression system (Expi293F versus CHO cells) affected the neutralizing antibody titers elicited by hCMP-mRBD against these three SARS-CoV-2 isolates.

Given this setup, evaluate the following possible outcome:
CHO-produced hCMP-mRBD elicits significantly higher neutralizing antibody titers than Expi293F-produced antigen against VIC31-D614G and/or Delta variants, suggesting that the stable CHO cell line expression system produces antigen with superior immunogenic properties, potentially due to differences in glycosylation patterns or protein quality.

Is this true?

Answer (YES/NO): NO